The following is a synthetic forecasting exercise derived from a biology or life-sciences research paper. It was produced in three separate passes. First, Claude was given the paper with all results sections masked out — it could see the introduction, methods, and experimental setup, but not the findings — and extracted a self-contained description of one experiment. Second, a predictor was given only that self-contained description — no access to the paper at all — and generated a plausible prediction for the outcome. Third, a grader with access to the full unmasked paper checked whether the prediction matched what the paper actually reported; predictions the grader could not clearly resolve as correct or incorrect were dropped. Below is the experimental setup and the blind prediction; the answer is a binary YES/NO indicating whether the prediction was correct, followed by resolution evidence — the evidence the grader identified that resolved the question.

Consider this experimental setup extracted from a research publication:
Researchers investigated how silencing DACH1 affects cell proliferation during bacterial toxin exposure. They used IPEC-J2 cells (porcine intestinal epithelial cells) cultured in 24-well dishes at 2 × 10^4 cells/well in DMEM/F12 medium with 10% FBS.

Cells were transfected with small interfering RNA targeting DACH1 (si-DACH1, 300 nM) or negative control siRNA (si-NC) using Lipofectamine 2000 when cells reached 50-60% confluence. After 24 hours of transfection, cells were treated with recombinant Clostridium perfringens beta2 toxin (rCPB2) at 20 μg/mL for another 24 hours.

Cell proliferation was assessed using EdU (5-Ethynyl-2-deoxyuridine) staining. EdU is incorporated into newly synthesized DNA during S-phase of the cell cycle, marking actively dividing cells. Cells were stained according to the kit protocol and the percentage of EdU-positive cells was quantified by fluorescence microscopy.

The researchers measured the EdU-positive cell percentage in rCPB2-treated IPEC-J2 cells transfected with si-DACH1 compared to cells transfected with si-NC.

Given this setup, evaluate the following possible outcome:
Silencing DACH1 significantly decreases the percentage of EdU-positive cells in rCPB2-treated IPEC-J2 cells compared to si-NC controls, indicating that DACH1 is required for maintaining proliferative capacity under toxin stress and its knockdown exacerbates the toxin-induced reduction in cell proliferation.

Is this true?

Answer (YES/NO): NO